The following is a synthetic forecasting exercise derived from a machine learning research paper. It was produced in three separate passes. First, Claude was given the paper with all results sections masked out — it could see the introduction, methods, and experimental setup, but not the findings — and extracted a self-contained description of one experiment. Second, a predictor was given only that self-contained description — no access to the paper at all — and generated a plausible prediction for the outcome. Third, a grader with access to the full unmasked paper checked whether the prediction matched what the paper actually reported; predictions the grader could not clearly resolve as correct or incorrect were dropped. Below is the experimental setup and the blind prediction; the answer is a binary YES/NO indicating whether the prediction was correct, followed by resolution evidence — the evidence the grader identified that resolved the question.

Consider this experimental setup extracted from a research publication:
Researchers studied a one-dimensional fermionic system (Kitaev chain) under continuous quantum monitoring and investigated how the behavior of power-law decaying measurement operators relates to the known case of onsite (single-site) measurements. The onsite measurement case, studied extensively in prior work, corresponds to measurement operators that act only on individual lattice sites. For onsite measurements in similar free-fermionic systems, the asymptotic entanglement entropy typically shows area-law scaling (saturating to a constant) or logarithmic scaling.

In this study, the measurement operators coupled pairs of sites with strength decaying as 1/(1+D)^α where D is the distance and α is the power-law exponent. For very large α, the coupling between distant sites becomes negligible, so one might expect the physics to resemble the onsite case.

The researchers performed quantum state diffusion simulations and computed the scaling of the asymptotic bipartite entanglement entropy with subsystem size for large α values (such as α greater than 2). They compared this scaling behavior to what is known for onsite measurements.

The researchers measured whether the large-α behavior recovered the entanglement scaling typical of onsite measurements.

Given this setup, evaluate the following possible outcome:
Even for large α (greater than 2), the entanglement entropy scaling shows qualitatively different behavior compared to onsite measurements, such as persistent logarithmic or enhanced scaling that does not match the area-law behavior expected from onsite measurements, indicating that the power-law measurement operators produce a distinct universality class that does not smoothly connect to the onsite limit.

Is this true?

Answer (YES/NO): NO